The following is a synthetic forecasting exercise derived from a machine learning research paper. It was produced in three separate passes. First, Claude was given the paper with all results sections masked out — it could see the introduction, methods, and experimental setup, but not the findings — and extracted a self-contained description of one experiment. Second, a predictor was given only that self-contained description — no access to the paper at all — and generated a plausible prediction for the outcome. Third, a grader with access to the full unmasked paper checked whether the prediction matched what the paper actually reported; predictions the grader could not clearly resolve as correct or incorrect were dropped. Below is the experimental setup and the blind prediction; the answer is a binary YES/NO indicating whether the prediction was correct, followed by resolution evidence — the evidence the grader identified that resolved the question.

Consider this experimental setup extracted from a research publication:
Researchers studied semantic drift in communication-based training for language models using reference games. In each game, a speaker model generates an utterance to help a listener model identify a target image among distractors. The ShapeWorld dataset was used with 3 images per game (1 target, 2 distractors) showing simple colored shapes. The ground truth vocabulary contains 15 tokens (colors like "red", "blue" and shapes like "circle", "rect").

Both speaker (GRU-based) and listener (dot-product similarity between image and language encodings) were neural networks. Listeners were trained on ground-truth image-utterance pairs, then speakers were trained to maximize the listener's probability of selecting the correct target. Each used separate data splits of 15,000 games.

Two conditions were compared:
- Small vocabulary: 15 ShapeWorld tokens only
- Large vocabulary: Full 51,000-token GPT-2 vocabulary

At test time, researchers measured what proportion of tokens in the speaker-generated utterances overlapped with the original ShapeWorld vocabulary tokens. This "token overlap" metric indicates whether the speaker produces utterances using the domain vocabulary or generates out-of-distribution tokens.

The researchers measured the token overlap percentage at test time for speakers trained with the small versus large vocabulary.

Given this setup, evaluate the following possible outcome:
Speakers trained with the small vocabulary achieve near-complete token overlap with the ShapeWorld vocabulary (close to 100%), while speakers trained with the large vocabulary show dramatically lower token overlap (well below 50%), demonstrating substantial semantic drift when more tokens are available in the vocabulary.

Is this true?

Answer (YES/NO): YES